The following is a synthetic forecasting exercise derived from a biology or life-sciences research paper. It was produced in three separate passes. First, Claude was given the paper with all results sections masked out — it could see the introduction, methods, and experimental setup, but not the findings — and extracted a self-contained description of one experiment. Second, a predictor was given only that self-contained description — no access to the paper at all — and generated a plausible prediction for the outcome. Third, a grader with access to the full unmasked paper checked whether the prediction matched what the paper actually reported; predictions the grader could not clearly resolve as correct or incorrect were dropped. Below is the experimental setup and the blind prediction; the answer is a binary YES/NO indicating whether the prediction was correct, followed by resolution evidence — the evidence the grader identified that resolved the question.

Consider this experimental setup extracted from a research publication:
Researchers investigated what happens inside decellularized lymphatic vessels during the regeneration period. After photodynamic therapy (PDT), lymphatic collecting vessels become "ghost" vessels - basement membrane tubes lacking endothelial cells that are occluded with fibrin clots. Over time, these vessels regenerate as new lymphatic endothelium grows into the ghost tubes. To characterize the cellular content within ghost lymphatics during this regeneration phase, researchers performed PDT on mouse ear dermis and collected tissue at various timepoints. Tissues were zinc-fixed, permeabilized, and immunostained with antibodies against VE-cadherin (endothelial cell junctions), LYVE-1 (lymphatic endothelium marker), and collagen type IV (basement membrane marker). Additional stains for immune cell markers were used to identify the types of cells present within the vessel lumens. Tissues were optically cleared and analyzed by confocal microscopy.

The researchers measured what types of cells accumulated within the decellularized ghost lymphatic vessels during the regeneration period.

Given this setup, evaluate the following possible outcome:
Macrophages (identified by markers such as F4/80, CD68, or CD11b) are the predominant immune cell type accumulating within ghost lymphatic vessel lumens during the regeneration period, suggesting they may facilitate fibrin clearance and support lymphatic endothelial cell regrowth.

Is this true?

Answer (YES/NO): NO